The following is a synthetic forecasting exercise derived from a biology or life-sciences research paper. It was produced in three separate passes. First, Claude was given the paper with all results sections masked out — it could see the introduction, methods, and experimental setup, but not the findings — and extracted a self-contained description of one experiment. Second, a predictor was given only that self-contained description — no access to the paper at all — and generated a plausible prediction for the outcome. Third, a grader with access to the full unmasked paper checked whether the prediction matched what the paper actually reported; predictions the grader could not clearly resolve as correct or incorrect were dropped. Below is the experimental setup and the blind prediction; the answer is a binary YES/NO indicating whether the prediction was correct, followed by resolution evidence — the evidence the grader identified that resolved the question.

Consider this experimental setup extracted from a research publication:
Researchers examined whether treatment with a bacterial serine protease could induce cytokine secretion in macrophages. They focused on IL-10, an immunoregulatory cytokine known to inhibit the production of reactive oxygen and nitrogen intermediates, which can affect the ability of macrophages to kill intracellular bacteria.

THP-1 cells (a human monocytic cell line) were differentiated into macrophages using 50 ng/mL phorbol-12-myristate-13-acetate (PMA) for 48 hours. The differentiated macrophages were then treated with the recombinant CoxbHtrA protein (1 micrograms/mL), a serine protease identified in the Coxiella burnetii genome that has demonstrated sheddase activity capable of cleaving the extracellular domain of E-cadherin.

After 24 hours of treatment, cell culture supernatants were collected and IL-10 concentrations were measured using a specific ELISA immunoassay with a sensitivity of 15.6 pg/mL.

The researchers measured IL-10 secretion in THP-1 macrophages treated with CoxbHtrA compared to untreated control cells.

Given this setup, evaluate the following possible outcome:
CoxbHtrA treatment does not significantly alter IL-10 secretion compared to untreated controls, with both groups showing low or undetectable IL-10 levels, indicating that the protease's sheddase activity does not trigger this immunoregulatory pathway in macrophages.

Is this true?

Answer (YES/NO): NO